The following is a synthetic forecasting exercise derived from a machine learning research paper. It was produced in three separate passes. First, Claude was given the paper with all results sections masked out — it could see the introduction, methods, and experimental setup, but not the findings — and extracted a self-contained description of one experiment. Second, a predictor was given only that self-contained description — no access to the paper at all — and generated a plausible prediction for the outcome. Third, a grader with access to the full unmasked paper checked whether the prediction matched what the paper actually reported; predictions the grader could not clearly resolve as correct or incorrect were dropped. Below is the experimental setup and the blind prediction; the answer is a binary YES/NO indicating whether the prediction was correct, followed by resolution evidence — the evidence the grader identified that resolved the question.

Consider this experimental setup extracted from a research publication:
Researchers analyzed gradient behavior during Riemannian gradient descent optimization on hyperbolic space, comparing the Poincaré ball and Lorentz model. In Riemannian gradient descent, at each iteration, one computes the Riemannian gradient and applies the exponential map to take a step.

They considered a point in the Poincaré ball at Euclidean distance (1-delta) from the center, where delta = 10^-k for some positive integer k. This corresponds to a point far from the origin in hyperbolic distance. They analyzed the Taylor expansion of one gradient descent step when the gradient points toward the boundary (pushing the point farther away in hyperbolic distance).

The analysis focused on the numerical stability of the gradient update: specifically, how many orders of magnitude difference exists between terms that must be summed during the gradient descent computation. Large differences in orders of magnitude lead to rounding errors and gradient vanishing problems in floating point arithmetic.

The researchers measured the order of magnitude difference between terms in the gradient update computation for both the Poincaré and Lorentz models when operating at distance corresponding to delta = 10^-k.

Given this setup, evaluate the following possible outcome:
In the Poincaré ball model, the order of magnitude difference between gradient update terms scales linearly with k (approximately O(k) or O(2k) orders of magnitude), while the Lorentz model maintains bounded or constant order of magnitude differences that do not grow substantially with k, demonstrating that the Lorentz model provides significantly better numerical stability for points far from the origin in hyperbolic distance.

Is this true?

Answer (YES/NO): NO